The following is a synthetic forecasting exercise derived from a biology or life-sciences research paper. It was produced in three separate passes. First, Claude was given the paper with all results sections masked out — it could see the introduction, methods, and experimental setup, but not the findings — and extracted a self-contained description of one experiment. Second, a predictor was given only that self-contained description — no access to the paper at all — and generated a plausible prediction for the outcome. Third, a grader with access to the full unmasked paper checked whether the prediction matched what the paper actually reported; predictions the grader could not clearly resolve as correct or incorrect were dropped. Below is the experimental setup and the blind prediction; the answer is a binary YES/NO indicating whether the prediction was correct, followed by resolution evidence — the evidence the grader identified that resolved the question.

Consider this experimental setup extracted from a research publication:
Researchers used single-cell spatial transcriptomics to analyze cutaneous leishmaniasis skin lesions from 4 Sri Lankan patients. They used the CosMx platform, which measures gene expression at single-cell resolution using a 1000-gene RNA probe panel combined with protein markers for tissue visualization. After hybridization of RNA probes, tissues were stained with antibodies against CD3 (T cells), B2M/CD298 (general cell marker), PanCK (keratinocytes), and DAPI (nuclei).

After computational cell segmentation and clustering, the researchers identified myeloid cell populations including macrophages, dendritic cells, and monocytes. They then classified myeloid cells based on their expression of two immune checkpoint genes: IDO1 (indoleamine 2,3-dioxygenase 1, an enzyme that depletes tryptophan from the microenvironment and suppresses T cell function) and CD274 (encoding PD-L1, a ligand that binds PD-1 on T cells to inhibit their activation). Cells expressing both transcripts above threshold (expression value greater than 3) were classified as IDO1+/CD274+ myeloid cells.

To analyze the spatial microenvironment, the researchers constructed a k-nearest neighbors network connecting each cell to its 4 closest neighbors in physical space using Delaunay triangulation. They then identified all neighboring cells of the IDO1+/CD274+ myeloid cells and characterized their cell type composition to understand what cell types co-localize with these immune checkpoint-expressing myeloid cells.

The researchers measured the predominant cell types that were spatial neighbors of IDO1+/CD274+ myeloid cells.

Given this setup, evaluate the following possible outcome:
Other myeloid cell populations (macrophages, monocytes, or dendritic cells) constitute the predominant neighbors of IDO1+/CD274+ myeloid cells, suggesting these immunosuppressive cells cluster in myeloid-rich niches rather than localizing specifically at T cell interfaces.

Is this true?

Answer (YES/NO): NO